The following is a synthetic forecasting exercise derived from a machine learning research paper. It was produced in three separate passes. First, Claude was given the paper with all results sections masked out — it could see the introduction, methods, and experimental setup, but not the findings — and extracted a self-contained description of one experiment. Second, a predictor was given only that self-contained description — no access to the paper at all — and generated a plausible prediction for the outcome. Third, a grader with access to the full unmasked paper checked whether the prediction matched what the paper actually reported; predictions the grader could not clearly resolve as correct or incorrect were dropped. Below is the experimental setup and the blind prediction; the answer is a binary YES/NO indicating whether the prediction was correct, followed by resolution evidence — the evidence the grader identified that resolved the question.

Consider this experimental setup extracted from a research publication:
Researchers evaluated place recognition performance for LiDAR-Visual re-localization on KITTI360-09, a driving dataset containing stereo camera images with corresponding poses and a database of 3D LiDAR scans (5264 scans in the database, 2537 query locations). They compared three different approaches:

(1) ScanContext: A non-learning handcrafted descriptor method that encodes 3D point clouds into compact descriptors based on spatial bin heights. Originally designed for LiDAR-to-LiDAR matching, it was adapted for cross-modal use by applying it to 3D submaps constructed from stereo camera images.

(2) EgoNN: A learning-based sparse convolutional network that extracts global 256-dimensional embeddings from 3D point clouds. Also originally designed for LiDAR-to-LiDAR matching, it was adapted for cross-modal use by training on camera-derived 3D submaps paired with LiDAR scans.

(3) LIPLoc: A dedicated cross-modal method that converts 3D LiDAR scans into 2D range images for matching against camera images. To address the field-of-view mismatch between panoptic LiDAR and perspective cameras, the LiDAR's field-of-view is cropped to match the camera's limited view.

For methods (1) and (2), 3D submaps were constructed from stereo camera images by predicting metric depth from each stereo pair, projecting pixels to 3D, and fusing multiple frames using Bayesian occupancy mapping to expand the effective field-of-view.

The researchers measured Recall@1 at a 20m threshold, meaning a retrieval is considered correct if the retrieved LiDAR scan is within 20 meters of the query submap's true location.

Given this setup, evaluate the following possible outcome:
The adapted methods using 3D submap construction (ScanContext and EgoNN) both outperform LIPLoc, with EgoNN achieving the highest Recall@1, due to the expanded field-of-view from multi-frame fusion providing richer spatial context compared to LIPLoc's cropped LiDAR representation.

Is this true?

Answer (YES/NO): NO